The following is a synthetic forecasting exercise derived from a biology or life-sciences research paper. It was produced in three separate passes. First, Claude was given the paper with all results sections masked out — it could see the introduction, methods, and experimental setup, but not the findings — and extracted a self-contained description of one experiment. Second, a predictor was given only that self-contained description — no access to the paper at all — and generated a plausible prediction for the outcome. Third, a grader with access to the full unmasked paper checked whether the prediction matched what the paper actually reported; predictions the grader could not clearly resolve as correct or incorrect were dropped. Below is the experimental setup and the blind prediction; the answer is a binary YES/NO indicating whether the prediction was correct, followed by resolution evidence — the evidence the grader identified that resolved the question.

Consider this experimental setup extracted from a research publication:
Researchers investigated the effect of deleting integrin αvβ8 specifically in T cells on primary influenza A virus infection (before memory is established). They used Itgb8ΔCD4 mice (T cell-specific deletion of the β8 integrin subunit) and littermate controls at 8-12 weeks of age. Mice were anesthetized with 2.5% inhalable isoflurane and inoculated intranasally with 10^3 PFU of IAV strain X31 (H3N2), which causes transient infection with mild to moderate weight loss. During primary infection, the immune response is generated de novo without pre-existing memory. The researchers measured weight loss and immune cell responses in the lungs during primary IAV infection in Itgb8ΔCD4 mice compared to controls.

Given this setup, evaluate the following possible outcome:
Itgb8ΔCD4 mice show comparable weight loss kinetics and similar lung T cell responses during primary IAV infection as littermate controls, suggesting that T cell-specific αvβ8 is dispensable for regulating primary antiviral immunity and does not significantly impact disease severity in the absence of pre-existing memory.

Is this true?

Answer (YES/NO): YES